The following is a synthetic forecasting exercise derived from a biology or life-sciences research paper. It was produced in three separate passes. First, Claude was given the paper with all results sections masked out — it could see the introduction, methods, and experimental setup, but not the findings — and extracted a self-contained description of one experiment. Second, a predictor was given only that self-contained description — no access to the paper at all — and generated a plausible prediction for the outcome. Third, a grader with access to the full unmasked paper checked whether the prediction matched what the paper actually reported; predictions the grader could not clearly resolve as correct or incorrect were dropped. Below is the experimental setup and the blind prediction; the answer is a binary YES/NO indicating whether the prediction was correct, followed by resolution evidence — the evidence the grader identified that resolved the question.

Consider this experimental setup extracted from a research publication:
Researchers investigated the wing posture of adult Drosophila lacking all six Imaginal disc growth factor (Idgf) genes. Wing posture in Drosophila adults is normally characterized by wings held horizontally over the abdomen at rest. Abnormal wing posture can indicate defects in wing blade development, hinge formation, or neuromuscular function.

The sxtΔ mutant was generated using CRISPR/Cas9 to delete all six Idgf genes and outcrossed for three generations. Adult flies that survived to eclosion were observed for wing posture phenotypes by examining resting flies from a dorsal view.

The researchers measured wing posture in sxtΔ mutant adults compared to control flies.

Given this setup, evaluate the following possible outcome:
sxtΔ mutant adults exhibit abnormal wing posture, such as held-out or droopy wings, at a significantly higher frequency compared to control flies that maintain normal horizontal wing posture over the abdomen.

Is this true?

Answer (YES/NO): YES